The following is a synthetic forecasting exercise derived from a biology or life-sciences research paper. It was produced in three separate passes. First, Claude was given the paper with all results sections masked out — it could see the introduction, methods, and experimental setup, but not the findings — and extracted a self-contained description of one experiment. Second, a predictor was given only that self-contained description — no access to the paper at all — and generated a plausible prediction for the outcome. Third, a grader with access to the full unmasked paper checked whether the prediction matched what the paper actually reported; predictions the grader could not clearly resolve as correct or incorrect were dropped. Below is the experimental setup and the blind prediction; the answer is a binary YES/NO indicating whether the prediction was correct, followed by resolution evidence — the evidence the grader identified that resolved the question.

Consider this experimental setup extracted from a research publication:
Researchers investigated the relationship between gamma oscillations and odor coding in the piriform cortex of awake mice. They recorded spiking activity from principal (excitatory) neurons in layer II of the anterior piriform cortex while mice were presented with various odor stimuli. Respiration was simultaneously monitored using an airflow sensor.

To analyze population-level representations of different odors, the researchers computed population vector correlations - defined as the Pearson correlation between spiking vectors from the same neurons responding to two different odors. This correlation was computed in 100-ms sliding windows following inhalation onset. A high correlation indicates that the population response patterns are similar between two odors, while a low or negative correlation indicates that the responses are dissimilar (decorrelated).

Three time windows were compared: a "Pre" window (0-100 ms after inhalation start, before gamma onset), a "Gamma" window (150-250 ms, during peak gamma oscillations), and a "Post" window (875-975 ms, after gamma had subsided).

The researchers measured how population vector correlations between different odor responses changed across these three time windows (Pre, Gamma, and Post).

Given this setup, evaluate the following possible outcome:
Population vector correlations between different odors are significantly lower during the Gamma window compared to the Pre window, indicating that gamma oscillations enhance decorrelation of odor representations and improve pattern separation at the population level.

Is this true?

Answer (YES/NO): YES